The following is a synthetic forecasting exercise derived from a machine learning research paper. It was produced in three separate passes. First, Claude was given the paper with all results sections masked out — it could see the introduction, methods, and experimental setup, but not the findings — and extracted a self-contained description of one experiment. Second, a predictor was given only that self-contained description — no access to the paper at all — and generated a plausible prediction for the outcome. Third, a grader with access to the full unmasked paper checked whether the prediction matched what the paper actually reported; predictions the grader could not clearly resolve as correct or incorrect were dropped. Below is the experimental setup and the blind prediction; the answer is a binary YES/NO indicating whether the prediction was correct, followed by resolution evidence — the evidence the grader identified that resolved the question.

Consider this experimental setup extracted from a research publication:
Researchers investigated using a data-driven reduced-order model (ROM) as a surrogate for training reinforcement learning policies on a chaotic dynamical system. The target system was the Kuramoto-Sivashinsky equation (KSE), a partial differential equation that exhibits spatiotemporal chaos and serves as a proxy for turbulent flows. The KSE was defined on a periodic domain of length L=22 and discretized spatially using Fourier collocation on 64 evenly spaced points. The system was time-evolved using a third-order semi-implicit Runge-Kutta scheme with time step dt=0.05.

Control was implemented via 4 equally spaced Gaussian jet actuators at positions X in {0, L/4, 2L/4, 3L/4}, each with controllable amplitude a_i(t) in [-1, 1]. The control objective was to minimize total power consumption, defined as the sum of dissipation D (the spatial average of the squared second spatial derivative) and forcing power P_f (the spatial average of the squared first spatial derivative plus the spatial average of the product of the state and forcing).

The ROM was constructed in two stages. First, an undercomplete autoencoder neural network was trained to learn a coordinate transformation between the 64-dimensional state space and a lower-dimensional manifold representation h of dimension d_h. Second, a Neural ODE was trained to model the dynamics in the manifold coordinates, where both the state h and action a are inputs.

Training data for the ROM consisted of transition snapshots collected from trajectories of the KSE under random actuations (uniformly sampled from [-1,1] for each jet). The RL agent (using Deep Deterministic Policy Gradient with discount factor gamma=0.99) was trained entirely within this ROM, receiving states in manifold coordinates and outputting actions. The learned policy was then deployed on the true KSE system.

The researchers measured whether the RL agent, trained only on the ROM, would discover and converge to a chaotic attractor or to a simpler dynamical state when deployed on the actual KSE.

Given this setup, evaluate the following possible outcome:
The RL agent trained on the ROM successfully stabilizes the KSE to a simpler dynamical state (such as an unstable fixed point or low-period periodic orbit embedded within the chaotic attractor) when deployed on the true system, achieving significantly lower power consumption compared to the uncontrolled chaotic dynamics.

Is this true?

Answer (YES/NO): YES